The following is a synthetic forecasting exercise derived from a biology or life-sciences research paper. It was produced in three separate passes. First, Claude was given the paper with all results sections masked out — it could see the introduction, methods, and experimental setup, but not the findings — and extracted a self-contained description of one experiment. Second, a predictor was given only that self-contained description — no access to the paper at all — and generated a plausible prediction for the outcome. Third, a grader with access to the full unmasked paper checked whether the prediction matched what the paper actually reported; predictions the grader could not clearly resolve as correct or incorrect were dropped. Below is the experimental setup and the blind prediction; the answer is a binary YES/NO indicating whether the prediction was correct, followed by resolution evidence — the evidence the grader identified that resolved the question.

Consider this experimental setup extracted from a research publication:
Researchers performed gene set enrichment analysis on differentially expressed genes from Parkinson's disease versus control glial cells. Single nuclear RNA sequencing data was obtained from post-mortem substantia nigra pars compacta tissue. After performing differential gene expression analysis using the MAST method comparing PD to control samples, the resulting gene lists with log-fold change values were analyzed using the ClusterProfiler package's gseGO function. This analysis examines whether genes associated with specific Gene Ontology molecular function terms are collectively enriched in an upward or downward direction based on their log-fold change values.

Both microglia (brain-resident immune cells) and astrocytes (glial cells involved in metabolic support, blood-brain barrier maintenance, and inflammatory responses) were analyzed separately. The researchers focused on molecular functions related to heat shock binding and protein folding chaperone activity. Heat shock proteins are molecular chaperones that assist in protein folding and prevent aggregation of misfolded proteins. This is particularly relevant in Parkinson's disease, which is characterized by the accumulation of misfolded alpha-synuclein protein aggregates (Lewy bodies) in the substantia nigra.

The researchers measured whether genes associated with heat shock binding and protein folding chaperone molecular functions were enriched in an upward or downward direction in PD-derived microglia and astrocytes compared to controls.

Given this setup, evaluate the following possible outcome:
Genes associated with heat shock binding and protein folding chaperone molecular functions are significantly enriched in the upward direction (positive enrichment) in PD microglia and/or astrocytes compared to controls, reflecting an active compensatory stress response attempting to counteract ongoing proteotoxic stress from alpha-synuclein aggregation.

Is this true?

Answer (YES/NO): YES